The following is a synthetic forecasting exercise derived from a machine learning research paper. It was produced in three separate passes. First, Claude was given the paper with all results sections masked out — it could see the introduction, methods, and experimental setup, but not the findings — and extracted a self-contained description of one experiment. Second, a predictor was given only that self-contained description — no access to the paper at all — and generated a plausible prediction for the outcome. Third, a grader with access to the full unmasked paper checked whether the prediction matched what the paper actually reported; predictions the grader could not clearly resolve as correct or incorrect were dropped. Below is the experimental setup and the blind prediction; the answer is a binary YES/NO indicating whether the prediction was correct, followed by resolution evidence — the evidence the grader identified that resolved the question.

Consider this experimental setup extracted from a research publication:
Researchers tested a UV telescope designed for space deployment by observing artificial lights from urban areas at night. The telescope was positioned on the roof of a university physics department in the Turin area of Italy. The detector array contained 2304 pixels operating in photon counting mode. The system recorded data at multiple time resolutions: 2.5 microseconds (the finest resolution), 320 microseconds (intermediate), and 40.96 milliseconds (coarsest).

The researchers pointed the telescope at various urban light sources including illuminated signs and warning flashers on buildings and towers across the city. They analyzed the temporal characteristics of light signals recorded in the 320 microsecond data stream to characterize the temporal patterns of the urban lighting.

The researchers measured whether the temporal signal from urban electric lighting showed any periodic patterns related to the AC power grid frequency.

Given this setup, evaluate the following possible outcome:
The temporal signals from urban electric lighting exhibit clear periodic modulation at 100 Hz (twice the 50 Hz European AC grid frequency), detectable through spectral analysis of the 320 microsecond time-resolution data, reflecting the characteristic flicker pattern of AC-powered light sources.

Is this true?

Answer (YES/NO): NO